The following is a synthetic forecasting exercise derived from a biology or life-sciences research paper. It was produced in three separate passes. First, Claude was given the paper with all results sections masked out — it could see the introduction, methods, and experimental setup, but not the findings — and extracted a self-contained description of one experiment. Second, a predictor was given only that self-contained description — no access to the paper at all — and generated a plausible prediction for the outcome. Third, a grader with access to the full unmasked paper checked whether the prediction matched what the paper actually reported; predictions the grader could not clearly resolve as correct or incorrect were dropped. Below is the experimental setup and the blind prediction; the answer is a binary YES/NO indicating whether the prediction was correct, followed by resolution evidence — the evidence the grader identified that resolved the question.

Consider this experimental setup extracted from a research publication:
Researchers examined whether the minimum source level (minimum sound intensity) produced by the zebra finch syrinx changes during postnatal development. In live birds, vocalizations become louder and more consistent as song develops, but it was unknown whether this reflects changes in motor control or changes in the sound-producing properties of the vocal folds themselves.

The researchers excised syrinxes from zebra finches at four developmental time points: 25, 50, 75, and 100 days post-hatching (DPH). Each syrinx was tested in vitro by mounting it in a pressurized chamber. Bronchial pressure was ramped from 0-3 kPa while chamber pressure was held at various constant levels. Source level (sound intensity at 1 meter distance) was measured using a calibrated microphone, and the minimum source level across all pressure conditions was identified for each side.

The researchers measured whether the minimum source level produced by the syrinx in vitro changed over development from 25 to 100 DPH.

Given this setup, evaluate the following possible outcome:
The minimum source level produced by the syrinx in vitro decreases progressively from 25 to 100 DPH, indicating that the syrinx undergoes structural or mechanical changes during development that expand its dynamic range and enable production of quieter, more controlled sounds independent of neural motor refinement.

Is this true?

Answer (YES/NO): NO